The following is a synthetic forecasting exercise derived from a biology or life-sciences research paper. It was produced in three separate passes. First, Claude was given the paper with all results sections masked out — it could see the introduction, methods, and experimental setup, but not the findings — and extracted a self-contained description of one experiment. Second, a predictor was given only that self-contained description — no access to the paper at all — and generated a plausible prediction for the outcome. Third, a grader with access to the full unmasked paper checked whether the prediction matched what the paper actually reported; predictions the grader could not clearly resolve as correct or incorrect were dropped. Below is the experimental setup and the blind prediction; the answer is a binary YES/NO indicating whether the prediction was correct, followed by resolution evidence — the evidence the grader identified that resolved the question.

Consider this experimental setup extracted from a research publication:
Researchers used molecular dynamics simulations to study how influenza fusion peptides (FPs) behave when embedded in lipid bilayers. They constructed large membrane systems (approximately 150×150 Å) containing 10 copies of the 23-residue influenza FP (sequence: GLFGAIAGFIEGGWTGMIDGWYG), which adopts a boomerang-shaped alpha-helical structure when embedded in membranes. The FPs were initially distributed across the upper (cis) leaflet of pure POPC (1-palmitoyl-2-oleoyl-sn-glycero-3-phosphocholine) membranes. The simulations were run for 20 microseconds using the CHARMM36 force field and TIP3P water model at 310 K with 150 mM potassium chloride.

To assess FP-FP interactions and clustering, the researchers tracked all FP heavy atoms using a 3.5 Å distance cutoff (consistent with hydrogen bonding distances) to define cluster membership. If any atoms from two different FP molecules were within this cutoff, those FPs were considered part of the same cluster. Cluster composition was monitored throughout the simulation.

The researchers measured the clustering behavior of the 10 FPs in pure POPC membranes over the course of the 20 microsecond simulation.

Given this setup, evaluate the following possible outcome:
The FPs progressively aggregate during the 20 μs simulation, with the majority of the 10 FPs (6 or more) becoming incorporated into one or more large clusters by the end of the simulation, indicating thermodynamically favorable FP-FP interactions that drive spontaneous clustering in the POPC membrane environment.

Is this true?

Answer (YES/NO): NO